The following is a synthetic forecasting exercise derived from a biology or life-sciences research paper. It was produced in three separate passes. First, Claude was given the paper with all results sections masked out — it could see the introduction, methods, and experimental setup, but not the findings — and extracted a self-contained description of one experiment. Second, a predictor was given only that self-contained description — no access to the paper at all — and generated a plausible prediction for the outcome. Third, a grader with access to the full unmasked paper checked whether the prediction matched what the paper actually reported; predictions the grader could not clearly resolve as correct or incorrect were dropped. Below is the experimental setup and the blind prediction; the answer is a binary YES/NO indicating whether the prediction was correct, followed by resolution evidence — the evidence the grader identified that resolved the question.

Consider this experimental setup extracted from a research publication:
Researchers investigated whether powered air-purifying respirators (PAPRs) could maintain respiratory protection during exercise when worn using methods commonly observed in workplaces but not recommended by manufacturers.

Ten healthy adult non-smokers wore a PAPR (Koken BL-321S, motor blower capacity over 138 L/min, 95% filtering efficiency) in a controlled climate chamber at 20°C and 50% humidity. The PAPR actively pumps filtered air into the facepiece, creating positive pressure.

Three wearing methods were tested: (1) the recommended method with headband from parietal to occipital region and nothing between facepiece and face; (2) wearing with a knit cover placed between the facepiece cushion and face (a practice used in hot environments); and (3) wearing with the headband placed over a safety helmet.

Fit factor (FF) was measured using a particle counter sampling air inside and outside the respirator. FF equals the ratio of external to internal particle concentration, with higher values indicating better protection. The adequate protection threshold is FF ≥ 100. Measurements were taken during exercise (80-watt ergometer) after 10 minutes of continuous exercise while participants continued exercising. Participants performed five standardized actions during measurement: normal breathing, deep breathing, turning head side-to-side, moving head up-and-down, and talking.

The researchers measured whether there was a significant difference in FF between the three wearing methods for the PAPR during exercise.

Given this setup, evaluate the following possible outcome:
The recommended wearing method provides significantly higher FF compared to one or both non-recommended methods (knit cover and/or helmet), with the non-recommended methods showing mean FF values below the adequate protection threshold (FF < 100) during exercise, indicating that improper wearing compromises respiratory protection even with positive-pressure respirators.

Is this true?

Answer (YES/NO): NO